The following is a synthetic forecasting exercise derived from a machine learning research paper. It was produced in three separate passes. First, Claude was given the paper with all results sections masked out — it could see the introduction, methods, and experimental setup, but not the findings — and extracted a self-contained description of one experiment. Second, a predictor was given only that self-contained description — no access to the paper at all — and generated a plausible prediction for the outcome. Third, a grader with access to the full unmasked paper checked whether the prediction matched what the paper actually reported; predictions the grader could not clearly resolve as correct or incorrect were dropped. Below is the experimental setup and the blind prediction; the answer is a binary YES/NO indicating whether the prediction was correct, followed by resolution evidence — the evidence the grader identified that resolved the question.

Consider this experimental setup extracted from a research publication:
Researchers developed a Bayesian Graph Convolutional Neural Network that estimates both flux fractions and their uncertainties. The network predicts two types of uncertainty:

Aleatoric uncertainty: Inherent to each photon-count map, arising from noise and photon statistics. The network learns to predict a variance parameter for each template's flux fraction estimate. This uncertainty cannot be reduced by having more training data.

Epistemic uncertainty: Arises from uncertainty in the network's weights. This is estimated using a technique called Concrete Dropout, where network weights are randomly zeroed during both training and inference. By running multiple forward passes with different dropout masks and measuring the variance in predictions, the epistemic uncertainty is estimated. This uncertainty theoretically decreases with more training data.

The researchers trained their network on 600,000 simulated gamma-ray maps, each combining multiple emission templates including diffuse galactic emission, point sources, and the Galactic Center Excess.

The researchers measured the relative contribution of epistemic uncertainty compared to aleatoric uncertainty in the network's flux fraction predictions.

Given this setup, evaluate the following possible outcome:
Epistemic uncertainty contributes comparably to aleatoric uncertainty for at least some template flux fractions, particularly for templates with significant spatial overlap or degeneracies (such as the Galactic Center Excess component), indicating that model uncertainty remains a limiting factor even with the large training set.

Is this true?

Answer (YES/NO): NO